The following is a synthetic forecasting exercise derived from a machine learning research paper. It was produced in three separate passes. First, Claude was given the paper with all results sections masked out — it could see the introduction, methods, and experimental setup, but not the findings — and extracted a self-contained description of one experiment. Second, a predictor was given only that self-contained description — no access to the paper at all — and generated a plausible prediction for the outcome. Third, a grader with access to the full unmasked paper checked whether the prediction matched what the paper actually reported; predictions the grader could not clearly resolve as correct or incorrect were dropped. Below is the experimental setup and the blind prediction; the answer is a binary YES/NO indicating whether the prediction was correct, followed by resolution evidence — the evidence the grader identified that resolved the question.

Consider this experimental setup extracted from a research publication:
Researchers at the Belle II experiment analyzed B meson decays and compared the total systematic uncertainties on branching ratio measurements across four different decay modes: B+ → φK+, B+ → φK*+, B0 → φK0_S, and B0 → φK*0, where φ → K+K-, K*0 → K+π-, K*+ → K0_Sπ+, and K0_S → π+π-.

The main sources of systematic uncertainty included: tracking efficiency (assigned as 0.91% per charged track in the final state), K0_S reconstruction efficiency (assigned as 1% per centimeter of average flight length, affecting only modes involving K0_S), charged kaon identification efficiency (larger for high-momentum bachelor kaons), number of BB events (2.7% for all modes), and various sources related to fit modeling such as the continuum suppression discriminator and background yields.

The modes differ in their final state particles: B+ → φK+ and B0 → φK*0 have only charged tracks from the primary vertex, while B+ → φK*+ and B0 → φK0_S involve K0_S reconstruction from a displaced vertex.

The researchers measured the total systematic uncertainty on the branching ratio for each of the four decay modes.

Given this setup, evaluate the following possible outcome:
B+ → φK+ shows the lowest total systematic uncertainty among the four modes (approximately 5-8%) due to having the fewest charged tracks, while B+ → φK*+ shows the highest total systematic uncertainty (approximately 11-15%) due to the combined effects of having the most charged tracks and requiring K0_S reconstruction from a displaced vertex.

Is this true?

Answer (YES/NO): NO